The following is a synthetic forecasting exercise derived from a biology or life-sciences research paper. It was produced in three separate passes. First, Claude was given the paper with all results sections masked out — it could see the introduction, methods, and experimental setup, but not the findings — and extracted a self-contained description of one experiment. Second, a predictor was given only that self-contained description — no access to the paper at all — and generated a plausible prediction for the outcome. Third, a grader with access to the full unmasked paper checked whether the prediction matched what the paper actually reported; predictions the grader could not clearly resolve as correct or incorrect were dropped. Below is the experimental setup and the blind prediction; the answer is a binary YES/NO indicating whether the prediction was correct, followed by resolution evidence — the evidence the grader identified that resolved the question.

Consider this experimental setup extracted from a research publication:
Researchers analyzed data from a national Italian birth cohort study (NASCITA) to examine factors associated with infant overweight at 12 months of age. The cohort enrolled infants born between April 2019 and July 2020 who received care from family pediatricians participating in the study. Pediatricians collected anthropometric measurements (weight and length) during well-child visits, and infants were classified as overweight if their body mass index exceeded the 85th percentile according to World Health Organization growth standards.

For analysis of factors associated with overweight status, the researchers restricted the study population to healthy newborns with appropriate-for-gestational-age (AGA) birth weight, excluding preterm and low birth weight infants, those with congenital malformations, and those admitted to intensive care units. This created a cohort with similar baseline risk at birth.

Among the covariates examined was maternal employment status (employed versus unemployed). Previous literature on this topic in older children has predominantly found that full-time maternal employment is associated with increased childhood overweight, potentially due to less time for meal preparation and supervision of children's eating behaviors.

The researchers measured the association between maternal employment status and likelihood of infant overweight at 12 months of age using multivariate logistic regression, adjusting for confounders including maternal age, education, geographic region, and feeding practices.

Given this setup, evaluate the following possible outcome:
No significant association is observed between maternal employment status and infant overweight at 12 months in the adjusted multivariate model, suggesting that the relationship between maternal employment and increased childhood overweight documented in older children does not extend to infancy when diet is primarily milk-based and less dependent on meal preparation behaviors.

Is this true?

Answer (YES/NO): NO